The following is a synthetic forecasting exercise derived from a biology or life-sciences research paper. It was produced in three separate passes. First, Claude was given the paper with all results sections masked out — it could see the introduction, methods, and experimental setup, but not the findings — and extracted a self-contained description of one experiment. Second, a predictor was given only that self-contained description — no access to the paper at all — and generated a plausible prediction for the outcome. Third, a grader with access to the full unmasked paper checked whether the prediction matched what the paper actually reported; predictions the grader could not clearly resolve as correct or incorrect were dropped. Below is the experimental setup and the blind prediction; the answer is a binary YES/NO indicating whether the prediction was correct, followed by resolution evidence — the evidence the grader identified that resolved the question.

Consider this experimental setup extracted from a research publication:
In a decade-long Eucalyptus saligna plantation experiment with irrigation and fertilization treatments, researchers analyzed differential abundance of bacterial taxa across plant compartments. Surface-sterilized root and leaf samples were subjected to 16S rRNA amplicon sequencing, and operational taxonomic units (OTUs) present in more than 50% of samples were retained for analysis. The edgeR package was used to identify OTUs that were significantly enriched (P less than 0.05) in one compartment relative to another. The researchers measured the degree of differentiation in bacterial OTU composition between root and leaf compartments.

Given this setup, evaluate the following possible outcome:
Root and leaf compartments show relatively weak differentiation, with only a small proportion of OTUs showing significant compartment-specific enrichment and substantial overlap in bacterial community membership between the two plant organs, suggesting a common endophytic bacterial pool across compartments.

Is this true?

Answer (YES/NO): NO